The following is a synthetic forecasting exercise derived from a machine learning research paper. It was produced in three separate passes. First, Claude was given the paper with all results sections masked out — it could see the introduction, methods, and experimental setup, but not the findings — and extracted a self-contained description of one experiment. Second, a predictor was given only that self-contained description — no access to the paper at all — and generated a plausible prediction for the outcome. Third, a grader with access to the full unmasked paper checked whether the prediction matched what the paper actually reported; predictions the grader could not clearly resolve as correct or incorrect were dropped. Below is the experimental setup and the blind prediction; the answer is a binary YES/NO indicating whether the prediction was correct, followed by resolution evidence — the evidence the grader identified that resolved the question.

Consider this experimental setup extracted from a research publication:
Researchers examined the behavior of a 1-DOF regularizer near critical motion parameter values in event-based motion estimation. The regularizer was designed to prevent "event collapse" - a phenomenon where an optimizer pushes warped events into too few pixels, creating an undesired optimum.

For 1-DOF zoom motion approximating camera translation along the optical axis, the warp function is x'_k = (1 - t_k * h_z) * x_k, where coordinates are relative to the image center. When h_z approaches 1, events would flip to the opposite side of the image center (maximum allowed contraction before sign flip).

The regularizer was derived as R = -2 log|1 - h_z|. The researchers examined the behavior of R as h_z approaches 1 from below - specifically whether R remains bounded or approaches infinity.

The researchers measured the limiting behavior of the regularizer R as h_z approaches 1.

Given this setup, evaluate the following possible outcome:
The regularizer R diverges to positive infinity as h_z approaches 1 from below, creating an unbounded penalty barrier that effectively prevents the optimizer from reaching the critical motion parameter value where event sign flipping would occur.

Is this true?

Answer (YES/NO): YES